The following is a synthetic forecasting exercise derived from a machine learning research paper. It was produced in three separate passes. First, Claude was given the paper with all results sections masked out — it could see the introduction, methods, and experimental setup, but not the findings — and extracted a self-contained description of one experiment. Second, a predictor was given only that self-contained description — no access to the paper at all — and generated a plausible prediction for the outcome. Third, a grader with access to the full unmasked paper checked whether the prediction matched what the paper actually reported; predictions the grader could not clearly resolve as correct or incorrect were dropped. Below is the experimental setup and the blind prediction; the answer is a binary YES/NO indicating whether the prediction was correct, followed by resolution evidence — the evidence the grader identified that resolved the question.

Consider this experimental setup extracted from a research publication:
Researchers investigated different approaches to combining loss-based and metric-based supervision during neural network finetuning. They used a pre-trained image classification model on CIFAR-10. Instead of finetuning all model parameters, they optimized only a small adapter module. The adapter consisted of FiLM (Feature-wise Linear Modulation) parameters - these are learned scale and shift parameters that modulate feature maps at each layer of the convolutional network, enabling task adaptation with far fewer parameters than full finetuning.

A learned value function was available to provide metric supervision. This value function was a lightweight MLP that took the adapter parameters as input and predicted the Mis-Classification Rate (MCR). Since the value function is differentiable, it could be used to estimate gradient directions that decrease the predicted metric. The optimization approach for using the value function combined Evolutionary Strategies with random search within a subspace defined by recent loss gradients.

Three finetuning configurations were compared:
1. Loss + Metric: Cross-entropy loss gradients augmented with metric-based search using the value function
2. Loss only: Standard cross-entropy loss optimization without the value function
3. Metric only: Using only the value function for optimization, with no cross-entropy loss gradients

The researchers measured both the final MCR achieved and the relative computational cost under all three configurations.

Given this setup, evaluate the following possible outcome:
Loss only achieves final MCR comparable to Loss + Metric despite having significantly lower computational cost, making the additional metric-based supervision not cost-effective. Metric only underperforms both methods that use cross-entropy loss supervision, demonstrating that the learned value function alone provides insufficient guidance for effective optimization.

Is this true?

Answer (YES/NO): NO